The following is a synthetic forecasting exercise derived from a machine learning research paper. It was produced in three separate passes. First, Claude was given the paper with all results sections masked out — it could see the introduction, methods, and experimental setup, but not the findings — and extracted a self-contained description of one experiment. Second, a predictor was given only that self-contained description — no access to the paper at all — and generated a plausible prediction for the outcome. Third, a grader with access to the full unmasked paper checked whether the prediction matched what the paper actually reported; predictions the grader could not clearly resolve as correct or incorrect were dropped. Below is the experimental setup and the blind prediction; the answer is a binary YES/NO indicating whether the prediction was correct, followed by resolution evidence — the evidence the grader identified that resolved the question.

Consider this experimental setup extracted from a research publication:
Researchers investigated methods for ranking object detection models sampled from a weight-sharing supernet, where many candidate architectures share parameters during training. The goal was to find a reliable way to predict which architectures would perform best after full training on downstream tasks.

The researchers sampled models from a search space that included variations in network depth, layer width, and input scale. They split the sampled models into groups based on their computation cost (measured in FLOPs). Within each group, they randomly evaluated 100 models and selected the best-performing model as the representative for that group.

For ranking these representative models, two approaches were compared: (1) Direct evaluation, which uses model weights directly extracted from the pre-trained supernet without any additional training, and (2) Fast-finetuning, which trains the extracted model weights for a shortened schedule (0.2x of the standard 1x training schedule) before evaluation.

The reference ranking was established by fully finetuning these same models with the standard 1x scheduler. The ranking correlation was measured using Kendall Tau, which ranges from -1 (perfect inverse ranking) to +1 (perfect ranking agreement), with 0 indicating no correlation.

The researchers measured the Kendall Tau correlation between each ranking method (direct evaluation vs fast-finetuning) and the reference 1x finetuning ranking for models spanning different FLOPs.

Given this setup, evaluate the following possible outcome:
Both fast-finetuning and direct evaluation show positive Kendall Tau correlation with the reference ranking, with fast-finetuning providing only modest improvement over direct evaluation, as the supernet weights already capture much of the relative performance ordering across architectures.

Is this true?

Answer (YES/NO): NO